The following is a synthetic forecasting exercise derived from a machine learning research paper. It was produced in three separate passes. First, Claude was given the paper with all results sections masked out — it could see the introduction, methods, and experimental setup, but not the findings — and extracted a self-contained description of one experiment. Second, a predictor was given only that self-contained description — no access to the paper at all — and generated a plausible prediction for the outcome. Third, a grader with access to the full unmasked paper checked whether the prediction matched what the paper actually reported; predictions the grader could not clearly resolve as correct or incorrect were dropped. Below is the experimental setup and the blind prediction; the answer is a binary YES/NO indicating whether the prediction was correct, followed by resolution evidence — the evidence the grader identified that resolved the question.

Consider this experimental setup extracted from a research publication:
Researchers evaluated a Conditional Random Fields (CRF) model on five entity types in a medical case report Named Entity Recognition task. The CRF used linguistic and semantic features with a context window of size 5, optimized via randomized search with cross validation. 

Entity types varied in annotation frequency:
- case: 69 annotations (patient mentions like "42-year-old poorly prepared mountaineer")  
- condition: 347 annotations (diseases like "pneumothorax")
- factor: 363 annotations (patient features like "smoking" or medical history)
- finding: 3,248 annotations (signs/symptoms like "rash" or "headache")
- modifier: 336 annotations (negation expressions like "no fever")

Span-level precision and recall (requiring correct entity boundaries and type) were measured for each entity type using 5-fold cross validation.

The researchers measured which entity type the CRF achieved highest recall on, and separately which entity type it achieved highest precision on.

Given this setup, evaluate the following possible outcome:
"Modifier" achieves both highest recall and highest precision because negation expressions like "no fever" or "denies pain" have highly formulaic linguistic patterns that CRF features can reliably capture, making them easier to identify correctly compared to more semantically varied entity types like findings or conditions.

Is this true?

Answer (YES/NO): NO